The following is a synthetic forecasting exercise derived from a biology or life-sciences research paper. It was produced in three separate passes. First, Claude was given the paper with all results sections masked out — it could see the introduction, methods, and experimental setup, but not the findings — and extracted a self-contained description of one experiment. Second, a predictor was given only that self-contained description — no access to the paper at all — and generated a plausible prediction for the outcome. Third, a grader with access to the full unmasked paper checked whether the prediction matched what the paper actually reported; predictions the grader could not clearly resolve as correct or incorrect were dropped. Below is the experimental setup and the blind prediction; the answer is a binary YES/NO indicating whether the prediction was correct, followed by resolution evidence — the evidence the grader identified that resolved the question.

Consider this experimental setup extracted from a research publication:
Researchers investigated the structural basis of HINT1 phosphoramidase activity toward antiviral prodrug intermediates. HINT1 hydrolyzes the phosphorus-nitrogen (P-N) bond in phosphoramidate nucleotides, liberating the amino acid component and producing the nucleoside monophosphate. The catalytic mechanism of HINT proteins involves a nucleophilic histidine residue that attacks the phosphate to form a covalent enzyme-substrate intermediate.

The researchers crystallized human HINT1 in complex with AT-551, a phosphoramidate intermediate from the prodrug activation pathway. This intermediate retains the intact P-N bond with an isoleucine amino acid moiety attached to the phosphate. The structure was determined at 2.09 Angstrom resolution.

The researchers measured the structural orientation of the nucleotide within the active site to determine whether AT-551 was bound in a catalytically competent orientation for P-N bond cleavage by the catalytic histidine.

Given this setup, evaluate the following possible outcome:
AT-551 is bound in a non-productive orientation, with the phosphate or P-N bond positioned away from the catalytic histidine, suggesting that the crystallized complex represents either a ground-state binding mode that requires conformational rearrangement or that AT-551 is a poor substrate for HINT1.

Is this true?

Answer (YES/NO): NO